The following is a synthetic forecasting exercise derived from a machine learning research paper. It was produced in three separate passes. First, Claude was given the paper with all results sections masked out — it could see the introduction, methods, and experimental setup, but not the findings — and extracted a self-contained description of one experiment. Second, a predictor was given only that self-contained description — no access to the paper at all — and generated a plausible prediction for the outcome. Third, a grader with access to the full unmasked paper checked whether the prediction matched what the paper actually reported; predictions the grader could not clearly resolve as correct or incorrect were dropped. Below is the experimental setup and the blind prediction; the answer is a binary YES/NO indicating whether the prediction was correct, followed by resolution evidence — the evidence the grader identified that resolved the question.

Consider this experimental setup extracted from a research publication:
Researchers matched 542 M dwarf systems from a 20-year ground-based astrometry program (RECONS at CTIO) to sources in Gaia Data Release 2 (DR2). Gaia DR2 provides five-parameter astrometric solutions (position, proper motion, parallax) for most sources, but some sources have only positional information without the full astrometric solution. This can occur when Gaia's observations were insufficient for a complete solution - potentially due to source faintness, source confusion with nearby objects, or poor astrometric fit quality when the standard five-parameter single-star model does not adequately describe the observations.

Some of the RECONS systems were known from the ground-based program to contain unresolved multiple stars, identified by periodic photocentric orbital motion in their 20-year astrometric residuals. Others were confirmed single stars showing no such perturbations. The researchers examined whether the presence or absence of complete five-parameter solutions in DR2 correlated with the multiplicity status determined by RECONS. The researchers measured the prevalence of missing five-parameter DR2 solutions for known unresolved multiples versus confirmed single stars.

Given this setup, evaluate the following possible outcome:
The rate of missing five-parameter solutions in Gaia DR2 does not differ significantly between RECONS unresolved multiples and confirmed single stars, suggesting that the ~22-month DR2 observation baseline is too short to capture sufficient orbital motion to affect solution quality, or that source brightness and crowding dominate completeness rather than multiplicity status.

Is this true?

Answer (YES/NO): NO